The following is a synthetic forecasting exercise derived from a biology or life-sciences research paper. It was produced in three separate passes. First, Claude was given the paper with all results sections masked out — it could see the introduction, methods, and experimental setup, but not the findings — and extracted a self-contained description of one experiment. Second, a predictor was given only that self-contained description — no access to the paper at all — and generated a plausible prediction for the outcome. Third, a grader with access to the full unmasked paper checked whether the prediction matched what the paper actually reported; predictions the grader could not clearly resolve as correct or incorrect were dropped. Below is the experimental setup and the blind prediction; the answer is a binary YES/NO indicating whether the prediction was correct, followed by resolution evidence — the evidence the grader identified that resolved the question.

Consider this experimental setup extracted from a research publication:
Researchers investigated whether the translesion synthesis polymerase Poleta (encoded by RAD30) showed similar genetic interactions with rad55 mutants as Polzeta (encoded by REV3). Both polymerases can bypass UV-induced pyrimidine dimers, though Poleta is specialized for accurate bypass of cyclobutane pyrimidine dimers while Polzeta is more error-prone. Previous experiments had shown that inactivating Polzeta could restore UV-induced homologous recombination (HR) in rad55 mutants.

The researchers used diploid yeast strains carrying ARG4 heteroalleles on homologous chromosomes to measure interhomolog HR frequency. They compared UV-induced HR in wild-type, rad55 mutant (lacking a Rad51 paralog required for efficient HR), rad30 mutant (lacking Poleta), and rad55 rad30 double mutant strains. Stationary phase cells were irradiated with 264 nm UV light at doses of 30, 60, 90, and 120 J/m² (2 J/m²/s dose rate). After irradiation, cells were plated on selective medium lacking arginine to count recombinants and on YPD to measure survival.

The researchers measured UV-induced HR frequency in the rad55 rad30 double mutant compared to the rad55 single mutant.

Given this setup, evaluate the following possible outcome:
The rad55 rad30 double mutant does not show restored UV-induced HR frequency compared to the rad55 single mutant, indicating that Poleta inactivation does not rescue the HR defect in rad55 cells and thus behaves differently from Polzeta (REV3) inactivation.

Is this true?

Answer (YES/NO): NO